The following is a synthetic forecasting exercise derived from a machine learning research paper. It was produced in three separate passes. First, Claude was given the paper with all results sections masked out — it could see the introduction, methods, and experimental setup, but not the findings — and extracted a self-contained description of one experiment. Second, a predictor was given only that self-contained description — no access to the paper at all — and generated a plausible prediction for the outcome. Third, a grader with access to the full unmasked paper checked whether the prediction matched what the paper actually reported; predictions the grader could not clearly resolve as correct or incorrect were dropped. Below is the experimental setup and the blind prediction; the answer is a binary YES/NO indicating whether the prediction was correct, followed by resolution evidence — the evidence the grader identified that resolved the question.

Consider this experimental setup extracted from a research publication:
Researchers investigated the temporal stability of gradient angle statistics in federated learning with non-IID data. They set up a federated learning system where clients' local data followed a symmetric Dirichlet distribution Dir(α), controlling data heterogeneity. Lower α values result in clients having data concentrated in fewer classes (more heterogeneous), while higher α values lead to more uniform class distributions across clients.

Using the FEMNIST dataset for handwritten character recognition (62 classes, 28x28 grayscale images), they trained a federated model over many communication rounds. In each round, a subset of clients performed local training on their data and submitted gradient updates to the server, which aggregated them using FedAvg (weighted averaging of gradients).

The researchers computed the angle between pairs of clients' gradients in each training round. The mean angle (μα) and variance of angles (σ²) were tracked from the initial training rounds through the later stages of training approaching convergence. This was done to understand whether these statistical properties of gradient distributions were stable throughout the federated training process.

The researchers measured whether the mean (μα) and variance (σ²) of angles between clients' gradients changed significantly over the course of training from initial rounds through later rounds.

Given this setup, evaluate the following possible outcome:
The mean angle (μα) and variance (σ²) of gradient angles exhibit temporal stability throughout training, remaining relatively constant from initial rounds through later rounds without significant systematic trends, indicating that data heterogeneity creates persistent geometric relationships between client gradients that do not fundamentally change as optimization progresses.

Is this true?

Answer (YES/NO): YES